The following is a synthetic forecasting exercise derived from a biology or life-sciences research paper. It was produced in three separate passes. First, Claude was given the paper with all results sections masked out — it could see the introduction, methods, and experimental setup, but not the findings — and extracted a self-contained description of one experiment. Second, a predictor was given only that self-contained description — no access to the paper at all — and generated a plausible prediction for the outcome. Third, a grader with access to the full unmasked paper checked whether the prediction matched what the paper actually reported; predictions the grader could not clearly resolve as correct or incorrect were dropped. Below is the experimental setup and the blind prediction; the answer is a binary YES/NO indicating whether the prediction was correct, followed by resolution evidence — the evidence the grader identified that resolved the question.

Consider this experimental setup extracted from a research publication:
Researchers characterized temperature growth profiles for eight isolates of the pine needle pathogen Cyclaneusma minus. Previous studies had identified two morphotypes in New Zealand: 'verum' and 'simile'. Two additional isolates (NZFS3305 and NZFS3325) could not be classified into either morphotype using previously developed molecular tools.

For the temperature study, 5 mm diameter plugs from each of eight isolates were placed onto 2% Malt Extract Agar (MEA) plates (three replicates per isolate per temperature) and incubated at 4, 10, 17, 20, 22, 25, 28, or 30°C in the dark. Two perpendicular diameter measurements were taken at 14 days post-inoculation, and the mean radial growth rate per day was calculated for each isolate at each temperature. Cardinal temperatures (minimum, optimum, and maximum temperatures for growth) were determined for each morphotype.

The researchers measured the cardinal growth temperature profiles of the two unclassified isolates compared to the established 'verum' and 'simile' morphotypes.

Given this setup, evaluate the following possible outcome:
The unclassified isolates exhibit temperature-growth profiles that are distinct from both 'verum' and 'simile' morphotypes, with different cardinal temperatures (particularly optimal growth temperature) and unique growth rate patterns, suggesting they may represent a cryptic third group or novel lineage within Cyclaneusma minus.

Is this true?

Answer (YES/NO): YES